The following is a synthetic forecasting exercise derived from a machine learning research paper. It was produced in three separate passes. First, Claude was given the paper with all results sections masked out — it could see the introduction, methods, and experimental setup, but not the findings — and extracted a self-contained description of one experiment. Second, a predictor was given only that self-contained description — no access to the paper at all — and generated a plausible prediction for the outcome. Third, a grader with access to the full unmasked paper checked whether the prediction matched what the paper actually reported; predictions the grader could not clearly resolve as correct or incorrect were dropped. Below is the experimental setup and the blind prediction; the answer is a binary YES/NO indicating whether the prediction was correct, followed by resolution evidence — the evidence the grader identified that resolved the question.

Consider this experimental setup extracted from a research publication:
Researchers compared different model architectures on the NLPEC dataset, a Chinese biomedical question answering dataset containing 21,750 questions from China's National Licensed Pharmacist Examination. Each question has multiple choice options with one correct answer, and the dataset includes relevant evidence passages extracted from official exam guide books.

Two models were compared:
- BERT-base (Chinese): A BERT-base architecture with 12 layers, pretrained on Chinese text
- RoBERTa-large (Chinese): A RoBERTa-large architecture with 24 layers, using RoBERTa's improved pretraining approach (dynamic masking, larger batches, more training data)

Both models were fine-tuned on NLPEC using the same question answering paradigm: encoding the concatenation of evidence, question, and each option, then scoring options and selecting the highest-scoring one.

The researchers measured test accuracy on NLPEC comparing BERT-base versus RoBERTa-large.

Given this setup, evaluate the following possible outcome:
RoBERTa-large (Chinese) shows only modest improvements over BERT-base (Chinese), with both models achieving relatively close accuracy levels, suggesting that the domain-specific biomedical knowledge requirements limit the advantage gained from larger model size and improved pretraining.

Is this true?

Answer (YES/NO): NO